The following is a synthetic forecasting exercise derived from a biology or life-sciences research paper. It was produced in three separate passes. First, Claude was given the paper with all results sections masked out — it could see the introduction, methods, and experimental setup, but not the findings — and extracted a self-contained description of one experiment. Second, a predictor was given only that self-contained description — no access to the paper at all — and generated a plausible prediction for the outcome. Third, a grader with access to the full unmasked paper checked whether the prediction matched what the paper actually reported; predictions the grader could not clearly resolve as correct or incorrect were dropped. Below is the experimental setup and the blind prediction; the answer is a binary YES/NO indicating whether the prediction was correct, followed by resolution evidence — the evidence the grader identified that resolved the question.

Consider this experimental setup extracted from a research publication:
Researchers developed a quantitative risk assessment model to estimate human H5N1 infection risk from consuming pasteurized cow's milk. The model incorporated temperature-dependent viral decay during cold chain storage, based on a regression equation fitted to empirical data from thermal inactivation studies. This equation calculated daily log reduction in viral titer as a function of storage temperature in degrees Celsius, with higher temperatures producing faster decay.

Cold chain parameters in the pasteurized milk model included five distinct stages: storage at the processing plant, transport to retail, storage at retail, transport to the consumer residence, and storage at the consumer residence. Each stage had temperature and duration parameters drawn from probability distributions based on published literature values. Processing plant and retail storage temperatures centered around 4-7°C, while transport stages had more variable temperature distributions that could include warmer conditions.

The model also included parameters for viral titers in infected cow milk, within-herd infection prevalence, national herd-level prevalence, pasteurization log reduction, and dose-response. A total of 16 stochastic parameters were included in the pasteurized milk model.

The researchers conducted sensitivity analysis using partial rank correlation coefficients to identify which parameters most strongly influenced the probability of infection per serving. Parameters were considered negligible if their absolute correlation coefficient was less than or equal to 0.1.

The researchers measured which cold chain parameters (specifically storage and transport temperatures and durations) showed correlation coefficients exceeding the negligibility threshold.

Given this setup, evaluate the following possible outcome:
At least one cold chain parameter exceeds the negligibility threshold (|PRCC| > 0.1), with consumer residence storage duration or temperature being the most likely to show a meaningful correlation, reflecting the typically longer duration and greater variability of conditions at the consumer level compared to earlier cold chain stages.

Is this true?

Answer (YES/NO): NO